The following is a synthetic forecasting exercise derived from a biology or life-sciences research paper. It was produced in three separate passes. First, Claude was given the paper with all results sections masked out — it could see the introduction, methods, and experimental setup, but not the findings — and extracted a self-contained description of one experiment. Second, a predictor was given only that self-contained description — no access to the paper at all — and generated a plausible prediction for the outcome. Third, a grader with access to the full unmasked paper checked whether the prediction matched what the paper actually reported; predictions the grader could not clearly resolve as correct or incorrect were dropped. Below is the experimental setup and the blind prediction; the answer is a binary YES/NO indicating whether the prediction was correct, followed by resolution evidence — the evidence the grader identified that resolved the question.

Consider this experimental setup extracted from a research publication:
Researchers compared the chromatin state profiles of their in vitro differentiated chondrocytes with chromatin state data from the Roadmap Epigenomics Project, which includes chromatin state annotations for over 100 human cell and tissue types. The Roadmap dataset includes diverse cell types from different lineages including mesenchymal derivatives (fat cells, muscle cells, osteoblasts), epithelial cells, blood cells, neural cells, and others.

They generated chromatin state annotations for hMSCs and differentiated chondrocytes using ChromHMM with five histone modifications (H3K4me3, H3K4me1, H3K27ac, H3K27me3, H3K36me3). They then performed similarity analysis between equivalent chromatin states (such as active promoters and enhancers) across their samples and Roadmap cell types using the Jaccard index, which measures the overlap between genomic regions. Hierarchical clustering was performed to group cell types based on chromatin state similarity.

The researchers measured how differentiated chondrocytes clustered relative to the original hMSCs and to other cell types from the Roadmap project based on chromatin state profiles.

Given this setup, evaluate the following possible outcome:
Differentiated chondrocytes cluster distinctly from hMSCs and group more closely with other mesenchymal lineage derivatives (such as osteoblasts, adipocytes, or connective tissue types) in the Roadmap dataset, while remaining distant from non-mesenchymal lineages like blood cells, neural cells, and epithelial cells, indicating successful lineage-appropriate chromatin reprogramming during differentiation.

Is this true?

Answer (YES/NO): NO